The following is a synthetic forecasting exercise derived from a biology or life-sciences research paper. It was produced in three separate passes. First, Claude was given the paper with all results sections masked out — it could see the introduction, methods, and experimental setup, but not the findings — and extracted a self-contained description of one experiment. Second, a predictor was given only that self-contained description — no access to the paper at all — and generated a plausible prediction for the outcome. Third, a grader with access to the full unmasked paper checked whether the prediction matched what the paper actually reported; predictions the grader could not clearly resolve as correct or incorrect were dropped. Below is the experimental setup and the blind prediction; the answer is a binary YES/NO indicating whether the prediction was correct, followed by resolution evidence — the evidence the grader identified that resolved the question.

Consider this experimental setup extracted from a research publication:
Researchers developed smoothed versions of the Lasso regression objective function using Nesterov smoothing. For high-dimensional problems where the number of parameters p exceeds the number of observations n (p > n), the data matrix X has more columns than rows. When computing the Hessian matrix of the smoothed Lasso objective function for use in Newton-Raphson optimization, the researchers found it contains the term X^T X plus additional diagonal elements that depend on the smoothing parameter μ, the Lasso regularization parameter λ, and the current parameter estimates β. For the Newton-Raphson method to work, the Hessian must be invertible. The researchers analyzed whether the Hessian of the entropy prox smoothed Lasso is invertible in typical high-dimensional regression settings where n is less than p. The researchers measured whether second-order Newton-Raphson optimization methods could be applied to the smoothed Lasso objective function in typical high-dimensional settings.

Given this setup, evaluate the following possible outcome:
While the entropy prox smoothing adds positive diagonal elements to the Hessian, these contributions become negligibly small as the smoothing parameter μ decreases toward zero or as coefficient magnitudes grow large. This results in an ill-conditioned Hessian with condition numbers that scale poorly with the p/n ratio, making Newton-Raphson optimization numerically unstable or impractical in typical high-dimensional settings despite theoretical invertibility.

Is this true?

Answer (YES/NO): NO